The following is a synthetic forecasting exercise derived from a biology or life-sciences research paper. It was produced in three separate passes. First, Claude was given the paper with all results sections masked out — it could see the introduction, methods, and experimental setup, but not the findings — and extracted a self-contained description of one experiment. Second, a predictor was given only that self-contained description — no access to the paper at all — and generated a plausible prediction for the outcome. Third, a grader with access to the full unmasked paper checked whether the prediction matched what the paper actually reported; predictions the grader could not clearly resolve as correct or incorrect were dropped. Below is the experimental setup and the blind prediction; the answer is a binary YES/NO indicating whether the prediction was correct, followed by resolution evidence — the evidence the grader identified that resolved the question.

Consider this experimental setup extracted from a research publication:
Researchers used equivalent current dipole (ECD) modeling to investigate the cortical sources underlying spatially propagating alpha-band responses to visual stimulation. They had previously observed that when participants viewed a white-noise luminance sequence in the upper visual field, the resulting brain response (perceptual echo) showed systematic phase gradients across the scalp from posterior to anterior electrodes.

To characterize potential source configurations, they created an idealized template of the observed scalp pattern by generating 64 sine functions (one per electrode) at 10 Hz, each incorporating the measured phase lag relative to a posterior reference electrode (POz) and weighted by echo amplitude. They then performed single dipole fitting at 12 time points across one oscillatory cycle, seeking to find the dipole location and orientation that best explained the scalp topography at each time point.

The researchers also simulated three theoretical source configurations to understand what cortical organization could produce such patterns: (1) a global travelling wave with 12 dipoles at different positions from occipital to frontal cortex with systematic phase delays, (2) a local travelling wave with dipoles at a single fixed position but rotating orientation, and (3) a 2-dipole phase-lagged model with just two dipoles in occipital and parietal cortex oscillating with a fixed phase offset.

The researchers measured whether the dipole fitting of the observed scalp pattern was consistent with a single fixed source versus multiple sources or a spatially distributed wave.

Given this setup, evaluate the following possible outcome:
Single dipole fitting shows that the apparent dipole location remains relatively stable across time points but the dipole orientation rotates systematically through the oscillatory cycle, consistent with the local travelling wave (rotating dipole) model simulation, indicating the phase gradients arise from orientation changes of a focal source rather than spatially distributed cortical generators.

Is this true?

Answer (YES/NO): NO